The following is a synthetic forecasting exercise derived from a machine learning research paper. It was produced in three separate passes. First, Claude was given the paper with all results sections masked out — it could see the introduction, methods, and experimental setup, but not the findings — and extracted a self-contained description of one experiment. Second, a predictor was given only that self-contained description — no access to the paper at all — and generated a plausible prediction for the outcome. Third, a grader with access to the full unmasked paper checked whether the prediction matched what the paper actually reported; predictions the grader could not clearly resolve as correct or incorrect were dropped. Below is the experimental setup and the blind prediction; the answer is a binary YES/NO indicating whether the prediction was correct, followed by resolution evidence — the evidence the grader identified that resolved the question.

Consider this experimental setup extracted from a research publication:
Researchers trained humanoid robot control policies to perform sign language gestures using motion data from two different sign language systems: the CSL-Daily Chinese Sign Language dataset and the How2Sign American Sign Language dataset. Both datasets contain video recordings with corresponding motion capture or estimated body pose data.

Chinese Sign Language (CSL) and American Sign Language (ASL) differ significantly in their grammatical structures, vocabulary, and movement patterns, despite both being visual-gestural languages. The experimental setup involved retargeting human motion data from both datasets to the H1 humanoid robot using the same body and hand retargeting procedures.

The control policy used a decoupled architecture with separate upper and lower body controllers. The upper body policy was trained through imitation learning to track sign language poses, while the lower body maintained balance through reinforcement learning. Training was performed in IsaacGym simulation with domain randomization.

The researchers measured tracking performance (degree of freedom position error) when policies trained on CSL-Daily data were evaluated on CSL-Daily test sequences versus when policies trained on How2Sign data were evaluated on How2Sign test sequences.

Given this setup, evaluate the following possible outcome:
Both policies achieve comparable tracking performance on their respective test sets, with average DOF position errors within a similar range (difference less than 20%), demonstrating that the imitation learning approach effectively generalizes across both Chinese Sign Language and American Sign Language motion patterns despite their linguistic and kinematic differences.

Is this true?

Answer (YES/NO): YES